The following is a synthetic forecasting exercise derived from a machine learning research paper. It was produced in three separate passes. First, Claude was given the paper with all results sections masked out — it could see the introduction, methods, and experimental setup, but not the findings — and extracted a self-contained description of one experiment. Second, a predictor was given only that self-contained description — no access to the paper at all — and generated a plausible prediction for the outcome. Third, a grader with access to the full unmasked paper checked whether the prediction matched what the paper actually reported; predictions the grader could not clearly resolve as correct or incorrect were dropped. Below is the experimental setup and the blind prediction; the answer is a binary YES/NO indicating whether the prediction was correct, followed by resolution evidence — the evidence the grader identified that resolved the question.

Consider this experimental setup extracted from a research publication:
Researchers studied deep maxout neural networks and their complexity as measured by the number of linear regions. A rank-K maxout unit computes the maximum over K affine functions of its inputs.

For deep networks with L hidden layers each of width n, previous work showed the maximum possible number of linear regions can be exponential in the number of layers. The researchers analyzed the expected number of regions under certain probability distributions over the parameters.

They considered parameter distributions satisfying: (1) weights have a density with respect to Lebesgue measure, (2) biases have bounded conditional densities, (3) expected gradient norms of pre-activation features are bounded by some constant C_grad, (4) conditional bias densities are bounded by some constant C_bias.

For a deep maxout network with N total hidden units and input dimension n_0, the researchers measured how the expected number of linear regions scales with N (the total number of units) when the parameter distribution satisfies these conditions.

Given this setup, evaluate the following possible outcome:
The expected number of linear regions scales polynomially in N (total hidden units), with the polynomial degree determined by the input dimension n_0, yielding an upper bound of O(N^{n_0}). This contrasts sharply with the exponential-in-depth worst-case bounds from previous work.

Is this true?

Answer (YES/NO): YES